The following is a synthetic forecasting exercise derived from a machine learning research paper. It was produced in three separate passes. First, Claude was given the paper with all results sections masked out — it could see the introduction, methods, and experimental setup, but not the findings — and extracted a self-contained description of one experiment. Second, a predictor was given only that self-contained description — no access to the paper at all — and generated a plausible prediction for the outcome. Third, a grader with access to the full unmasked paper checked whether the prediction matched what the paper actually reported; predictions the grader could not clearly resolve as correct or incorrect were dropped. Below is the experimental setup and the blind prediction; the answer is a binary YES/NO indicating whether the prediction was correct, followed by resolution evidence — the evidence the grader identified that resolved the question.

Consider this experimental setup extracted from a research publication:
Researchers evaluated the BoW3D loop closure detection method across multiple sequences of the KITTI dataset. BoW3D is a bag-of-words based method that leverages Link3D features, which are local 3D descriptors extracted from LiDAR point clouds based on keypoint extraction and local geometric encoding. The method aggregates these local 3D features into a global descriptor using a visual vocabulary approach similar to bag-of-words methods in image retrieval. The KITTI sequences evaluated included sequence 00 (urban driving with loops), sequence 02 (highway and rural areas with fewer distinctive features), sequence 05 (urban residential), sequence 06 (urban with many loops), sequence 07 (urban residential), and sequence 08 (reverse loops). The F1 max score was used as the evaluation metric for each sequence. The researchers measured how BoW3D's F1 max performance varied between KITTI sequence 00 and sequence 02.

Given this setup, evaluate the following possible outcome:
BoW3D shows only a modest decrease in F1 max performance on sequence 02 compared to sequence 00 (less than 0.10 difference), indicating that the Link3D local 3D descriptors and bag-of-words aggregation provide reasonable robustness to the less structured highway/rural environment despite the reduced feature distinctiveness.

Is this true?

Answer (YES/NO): NO